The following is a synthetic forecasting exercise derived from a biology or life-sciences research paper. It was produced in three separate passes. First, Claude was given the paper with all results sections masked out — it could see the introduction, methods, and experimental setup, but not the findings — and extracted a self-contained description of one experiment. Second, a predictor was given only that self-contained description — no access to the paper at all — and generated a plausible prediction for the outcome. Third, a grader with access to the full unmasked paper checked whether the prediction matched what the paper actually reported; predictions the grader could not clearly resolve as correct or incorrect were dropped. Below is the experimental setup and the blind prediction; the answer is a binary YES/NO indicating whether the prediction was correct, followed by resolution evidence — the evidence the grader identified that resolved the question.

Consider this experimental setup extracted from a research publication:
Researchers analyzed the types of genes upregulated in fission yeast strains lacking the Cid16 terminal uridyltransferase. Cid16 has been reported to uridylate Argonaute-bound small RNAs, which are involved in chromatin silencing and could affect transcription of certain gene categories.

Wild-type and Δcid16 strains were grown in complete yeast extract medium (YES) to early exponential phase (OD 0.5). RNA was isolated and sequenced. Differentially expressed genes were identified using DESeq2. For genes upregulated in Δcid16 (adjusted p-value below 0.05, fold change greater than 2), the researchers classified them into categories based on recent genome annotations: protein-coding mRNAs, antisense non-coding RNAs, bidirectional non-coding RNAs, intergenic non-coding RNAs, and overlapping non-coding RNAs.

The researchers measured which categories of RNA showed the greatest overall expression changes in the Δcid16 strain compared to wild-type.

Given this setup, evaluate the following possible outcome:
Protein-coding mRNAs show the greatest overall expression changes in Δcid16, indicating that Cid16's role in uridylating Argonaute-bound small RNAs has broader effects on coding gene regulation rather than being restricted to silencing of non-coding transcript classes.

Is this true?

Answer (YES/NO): NO